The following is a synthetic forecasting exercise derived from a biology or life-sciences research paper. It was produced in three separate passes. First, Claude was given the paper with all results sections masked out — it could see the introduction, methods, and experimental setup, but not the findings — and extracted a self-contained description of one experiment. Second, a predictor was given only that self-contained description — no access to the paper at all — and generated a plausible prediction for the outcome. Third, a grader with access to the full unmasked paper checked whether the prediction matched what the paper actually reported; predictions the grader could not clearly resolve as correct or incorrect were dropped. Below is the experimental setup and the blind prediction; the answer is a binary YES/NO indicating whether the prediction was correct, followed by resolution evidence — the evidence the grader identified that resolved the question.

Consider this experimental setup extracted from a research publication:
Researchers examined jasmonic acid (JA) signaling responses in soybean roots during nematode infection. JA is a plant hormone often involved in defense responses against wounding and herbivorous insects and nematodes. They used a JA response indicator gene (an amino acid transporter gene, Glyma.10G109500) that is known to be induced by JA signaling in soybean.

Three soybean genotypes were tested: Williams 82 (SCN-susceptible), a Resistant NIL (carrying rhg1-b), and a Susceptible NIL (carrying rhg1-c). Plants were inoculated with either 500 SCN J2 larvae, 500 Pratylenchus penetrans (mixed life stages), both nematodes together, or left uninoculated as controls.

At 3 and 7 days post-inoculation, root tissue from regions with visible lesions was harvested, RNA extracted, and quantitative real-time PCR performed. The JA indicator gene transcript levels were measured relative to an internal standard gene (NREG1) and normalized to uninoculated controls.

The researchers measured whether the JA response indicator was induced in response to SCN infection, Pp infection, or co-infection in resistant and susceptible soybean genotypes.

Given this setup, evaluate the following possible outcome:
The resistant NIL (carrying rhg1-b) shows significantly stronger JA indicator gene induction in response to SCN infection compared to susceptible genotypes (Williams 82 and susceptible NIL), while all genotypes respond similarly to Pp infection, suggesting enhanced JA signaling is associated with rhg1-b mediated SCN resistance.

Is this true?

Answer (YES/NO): NO